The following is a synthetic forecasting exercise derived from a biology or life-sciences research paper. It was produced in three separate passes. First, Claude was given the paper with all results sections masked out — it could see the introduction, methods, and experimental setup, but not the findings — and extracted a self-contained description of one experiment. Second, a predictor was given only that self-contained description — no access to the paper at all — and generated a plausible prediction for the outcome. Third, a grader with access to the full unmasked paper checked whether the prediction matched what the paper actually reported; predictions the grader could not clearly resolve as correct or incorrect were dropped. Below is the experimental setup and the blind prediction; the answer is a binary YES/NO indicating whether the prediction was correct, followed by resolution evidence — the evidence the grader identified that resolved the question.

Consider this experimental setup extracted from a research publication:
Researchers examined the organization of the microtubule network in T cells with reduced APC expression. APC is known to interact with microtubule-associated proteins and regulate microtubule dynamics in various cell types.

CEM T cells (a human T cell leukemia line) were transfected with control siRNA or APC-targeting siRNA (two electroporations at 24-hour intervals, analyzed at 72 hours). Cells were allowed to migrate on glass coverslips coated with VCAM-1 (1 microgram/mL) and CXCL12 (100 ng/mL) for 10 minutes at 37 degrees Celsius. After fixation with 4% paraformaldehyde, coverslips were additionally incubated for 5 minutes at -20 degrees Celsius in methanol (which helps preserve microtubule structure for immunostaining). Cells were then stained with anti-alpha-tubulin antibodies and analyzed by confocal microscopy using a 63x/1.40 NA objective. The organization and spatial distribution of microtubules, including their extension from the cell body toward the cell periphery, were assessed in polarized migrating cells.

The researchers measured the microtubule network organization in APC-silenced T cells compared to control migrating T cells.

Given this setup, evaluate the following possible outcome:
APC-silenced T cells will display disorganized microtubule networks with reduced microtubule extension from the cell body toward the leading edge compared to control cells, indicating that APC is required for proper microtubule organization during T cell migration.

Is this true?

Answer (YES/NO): YES